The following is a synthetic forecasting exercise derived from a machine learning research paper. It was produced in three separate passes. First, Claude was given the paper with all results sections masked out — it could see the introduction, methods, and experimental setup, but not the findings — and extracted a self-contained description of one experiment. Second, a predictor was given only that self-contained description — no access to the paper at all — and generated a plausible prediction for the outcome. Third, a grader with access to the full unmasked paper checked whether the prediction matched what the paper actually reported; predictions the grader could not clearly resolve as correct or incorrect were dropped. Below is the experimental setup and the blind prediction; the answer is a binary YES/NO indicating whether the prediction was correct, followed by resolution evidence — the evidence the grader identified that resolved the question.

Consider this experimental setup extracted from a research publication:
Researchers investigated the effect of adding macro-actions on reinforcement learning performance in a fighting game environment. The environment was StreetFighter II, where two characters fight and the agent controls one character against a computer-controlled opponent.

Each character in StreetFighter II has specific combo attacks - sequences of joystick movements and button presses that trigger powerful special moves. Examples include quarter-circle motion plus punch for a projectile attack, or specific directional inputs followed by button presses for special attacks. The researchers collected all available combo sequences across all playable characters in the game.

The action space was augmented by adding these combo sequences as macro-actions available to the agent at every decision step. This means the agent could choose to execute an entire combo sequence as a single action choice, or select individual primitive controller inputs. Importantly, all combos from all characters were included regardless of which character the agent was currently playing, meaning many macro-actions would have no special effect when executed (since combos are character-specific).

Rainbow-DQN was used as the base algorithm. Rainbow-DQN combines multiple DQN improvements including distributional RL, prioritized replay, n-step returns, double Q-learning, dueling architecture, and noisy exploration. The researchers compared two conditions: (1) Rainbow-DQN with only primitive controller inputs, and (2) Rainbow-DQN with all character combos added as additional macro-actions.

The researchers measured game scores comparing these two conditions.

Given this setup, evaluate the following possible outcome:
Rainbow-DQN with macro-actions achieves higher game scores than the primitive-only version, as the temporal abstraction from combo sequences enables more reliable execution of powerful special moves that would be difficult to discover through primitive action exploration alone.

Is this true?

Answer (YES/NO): NO